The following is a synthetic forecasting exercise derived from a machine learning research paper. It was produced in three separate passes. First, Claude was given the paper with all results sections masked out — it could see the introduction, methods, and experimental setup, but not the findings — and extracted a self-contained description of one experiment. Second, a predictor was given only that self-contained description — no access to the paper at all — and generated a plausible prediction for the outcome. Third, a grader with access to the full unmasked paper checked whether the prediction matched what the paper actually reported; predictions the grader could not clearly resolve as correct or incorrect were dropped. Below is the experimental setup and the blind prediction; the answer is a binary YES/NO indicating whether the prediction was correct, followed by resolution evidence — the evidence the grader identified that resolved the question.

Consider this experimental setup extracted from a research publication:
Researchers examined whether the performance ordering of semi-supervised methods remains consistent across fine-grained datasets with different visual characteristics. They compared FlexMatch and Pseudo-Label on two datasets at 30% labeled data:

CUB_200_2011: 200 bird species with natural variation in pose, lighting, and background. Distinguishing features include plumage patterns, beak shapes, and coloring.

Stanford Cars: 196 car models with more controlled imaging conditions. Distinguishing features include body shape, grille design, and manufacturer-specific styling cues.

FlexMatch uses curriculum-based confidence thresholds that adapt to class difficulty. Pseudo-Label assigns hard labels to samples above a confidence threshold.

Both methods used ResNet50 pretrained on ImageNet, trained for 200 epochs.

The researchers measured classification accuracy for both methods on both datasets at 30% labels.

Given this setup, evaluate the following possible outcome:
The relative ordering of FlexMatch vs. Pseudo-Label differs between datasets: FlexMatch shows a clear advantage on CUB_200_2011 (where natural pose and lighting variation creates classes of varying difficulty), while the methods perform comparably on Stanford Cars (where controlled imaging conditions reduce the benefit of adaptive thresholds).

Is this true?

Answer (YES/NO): NO